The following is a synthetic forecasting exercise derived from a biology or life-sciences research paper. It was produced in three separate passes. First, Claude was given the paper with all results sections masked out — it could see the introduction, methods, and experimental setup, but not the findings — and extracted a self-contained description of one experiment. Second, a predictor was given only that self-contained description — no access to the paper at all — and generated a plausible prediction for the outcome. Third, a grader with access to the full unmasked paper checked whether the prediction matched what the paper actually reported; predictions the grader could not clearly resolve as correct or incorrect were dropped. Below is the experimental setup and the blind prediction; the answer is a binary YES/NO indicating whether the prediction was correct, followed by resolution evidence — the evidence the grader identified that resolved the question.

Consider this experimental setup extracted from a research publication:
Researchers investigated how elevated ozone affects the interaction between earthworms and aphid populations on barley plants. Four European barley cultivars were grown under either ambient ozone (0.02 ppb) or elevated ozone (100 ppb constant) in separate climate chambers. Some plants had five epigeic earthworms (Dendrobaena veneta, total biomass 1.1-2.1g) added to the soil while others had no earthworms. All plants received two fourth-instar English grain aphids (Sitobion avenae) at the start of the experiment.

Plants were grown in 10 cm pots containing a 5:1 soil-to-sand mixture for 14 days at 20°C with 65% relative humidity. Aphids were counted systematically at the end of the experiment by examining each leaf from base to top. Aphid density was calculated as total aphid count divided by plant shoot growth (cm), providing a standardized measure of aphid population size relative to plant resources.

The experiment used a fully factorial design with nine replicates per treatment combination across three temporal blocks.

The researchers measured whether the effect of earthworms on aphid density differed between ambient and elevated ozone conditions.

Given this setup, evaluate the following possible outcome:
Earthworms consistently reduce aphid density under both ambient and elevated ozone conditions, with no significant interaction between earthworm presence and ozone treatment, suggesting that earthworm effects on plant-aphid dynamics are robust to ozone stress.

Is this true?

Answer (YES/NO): NO